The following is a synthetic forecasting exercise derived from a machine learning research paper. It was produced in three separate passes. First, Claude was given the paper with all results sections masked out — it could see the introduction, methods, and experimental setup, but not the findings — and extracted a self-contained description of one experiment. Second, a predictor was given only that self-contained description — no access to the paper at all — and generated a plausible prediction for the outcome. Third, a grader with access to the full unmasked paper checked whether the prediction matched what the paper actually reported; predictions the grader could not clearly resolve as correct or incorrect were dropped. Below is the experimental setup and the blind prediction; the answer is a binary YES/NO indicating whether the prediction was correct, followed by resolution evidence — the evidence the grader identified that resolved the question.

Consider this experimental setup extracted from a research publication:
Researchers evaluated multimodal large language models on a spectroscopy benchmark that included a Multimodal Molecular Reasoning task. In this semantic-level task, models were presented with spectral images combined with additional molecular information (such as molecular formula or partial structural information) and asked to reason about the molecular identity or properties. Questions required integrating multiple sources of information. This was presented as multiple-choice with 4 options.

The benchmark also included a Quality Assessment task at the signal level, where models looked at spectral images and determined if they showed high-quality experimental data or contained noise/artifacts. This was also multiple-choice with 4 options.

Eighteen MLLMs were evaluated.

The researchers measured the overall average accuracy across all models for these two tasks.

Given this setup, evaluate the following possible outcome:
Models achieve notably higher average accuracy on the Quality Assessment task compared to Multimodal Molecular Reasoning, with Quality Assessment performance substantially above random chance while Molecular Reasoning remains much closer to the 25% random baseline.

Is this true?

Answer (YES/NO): NO